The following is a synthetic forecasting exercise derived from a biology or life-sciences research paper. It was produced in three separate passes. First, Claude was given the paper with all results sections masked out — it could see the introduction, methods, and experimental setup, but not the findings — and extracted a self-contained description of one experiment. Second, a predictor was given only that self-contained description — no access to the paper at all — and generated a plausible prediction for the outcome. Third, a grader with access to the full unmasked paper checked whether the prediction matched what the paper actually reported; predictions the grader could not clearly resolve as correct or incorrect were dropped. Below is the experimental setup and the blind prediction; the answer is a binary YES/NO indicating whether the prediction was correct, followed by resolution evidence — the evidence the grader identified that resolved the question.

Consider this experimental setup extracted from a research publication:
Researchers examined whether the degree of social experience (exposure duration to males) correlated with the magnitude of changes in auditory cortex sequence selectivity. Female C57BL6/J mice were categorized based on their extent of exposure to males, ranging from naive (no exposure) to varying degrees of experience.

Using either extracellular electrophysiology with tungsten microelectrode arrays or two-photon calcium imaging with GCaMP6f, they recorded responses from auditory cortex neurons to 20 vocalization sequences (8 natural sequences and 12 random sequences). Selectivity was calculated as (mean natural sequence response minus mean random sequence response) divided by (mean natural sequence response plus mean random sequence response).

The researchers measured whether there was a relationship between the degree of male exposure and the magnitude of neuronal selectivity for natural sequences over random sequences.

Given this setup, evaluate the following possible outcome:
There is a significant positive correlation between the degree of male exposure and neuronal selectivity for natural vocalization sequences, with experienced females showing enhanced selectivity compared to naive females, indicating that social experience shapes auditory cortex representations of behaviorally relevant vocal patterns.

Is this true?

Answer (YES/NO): YES